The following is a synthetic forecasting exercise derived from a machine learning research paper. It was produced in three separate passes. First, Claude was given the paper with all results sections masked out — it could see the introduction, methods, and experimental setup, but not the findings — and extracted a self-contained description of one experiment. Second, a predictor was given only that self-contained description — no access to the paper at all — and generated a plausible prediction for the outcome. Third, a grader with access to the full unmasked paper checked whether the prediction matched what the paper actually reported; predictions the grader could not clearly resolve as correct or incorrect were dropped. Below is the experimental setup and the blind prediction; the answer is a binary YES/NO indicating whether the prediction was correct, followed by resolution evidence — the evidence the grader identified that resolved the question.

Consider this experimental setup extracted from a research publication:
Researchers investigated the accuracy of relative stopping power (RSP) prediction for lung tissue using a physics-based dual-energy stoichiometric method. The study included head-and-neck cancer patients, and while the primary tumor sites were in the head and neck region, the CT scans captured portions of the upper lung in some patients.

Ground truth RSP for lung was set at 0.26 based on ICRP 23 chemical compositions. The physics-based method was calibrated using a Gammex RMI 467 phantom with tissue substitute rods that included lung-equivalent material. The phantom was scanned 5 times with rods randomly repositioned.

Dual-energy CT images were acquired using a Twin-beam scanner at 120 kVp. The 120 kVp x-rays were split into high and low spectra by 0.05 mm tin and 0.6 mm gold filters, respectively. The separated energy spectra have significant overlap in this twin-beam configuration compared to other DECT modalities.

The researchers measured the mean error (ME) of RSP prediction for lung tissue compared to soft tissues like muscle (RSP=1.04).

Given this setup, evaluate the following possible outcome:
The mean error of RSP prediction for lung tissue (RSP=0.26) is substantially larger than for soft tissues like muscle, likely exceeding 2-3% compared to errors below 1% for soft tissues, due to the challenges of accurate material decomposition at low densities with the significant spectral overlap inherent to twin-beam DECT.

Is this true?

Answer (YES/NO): NO